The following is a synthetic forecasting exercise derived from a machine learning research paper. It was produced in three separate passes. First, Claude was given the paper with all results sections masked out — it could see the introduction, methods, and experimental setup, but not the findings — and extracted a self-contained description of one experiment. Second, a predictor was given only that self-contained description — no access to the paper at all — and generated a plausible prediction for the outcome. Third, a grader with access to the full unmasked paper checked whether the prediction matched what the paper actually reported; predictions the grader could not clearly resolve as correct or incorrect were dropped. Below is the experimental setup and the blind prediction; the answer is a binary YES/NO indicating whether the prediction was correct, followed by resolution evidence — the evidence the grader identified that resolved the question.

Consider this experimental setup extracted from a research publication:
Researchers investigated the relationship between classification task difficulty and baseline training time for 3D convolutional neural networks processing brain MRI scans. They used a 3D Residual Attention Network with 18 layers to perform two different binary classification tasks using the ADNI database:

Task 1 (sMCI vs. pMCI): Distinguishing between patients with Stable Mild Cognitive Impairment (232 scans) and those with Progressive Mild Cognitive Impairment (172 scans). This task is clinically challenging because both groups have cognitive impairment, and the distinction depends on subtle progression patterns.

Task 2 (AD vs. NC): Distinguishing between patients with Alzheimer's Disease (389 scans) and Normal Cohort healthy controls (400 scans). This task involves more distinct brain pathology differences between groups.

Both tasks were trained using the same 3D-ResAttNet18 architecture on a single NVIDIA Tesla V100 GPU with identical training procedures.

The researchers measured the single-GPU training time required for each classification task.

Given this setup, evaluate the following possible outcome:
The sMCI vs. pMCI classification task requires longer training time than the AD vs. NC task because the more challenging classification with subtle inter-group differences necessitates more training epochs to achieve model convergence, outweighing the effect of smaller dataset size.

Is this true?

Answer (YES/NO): NO